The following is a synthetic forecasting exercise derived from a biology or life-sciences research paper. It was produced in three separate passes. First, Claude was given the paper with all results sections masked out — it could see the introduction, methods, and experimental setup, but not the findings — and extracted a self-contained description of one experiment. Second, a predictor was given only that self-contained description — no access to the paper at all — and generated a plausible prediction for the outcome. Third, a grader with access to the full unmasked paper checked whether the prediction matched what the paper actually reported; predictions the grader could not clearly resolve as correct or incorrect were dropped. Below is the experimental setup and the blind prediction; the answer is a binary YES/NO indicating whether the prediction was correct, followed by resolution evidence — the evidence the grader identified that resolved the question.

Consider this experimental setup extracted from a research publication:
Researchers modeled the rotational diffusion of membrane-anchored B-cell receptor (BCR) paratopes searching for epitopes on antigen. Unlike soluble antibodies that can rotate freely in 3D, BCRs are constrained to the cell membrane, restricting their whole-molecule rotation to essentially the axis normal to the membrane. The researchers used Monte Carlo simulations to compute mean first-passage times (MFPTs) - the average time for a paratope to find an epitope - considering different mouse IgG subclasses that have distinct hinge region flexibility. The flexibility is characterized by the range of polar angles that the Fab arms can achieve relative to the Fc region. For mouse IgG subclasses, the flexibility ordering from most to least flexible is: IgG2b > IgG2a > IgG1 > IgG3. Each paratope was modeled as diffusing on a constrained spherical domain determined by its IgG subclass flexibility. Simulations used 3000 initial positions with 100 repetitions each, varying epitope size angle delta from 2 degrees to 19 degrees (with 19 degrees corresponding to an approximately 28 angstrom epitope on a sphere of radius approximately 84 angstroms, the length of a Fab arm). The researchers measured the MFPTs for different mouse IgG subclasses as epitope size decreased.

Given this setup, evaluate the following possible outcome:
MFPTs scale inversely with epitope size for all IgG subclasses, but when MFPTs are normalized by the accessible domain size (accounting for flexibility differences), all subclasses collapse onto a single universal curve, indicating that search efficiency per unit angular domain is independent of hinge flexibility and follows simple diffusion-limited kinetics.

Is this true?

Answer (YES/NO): NO